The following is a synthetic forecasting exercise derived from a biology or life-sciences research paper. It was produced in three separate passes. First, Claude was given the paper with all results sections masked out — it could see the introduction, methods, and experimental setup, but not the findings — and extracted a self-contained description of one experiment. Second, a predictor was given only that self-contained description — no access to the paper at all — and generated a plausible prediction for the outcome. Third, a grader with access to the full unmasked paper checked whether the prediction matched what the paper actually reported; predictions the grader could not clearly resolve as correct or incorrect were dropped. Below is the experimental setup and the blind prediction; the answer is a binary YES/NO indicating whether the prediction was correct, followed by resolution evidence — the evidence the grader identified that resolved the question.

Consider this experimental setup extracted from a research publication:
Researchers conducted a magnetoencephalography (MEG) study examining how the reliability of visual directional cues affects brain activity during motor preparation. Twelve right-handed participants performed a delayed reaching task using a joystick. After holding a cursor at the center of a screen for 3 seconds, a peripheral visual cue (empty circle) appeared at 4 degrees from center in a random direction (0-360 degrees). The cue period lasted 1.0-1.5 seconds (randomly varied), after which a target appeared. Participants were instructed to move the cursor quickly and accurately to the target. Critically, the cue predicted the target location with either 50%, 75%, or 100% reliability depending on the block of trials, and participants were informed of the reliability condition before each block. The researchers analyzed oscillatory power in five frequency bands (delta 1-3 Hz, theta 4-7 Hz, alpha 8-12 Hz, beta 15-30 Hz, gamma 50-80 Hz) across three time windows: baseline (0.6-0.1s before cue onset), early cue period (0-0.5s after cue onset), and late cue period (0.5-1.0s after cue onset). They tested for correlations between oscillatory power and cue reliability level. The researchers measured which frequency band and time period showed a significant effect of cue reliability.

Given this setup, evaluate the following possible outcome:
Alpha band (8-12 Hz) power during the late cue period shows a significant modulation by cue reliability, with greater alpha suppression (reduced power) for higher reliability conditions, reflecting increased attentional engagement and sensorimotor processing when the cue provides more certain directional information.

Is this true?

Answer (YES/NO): NO